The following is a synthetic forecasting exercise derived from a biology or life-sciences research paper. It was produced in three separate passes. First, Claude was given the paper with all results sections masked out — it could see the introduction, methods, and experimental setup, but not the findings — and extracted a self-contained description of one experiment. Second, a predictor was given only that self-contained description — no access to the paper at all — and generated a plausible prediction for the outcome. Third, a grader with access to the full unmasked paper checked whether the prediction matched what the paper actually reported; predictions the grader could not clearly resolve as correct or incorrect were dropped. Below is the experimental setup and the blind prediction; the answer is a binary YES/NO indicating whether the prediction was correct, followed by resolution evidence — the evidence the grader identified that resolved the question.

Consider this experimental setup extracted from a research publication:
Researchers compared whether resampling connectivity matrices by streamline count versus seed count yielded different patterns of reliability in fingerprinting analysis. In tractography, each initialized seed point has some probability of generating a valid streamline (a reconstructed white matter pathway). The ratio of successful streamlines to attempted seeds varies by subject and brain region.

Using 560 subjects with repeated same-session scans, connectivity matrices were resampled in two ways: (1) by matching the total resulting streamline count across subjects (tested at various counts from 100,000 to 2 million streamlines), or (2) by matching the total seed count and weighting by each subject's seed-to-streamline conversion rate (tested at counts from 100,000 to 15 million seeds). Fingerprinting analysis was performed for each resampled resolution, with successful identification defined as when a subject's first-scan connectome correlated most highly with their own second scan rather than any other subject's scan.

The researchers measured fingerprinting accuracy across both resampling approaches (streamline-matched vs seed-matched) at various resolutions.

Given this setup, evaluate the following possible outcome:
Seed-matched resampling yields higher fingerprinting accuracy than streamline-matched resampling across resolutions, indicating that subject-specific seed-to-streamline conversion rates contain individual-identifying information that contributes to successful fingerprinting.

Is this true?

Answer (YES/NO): NO